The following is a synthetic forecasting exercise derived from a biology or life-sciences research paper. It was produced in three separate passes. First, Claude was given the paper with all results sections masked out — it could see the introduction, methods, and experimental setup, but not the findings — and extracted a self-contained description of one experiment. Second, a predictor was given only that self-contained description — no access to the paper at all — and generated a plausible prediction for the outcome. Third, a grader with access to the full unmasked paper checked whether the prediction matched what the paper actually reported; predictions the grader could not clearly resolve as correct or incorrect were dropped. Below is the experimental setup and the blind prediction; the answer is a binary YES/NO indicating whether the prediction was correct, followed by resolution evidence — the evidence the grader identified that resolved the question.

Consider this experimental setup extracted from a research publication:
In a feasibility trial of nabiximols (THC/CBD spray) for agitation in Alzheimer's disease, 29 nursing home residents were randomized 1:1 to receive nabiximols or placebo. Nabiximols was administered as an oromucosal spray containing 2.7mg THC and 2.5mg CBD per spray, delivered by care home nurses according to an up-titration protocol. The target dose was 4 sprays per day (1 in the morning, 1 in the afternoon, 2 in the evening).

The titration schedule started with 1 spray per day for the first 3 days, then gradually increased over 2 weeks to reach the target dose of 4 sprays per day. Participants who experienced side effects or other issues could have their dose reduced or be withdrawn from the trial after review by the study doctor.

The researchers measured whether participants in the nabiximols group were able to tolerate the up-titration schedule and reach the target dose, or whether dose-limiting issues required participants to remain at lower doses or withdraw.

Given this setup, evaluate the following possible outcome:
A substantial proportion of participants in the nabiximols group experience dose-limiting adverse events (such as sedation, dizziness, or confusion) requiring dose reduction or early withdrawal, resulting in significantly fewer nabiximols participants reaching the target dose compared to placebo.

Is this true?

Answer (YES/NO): NO